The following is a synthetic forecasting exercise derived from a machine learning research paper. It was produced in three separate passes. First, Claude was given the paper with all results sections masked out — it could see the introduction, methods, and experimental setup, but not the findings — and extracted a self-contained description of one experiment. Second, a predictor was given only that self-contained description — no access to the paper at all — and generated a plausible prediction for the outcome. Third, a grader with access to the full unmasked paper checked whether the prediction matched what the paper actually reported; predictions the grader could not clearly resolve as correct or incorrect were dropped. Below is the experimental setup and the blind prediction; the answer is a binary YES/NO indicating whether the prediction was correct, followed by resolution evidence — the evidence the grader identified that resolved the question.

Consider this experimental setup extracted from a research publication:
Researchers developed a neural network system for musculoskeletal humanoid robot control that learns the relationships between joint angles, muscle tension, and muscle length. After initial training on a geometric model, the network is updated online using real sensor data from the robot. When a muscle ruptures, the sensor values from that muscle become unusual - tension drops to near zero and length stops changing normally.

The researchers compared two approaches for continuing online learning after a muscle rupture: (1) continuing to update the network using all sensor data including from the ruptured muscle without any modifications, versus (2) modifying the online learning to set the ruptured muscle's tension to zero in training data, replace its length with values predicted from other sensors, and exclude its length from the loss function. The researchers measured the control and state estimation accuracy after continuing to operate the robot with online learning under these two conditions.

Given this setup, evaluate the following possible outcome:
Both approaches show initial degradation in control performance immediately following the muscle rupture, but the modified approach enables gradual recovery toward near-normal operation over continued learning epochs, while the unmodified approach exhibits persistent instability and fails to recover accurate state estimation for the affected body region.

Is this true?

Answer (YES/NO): NO